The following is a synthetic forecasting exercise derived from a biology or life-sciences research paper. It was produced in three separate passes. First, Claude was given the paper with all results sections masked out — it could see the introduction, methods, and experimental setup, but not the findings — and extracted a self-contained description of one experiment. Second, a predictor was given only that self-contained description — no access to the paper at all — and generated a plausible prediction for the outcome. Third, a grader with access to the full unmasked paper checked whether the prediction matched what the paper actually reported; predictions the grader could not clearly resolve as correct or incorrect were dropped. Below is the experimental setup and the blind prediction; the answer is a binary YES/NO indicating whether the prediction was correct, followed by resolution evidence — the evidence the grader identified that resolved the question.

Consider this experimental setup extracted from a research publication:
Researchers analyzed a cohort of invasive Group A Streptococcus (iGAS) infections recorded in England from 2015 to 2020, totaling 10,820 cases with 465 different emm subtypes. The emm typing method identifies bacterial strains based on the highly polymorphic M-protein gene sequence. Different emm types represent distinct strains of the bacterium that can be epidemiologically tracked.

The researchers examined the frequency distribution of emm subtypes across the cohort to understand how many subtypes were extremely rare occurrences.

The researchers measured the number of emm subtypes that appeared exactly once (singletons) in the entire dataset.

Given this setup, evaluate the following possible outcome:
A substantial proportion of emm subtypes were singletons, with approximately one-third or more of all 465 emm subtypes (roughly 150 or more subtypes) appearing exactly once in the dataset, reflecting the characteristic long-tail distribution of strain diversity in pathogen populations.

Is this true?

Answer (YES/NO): YES